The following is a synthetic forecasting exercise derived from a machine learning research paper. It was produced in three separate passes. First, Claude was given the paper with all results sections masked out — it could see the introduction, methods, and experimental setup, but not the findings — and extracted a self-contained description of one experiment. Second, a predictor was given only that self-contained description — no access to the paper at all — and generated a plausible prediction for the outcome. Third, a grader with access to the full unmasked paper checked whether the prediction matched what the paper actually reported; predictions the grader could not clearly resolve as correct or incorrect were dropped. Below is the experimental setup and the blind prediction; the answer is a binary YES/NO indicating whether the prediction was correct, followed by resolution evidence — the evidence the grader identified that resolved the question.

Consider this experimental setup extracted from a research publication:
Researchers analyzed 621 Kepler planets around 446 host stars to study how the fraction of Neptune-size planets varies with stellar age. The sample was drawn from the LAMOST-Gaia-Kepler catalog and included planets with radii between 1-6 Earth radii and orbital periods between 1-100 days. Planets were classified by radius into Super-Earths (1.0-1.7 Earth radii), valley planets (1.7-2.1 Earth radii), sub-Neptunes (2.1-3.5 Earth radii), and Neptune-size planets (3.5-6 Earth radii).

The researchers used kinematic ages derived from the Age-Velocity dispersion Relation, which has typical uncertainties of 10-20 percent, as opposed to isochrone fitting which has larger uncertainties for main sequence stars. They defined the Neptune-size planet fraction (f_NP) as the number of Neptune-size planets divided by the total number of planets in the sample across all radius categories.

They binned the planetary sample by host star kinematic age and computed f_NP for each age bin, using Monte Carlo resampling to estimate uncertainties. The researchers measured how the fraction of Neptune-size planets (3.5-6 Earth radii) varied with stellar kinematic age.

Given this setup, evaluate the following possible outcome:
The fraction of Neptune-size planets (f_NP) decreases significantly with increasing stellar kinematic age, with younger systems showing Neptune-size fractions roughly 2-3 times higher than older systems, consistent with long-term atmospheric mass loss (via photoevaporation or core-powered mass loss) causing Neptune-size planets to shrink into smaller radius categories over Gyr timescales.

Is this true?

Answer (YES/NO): NO